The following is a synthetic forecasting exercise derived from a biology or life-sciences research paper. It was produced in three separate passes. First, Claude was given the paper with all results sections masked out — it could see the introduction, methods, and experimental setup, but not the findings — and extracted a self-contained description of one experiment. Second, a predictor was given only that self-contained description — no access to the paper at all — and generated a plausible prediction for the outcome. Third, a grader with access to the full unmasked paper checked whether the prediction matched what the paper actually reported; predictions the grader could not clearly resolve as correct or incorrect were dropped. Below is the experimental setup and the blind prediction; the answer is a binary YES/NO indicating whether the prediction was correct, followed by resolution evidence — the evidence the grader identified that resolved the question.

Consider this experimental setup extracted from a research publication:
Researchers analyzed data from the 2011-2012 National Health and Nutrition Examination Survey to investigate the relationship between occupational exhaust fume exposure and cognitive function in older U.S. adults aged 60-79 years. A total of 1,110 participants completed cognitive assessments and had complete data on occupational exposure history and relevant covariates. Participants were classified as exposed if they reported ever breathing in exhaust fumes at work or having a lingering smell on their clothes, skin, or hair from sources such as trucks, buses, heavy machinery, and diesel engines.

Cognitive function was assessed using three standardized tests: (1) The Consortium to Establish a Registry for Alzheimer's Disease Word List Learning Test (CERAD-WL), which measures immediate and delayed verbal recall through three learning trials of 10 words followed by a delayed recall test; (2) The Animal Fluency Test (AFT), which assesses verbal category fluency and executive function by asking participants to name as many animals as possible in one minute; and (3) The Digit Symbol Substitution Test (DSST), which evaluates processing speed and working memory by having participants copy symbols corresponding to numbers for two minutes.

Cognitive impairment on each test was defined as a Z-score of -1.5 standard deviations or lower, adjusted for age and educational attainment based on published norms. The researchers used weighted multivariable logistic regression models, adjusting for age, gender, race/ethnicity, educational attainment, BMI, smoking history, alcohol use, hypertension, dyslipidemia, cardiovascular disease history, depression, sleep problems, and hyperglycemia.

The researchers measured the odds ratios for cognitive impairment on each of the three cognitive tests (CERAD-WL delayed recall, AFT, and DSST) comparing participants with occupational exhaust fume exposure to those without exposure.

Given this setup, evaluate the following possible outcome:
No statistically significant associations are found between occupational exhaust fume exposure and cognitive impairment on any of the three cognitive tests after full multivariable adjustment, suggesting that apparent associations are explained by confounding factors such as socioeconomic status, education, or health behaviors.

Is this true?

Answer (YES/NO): NO